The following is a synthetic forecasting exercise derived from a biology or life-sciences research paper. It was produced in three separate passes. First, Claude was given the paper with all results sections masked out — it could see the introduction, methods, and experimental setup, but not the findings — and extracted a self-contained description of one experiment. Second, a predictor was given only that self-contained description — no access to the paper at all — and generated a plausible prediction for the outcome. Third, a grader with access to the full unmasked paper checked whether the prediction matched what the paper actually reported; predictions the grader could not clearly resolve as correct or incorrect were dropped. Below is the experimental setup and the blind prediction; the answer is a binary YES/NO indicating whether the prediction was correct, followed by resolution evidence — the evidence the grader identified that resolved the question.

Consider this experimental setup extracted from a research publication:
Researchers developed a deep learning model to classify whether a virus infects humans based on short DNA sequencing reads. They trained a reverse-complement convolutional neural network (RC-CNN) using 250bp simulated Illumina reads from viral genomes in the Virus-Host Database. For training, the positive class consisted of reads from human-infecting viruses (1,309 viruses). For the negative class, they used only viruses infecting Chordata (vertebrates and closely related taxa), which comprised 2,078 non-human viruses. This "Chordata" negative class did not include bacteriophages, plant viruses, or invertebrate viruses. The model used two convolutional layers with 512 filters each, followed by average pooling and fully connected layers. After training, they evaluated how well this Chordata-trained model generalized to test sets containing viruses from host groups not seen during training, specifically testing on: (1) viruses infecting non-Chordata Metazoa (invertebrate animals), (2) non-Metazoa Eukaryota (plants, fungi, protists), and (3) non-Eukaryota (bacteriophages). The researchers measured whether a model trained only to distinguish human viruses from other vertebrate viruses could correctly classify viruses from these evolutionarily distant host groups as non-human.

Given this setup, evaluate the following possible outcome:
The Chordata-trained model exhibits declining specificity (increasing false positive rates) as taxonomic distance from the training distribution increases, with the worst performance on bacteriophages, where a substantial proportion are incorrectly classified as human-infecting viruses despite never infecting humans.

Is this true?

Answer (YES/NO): NO